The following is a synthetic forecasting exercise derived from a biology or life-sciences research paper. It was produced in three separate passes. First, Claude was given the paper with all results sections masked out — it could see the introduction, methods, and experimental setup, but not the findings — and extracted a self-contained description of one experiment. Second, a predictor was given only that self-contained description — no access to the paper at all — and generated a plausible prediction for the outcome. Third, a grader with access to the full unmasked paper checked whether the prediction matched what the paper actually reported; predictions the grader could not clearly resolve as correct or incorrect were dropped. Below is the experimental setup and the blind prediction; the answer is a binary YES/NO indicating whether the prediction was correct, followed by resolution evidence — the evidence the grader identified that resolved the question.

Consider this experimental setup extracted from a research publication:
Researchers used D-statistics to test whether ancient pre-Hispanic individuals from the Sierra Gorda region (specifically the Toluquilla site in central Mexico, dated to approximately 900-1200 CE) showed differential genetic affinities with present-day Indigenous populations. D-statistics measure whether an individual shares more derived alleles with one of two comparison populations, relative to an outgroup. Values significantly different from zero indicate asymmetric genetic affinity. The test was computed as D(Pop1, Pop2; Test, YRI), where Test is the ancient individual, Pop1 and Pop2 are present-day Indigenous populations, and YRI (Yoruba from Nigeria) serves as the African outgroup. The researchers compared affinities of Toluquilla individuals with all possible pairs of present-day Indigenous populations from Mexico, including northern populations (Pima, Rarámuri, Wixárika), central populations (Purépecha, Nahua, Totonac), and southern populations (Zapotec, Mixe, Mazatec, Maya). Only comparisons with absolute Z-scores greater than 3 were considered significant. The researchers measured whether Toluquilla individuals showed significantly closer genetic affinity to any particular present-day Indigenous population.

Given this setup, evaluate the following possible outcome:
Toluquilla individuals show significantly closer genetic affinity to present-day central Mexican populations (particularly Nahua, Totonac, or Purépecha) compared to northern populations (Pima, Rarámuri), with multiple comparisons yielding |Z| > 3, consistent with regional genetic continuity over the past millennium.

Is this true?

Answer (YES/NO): NO